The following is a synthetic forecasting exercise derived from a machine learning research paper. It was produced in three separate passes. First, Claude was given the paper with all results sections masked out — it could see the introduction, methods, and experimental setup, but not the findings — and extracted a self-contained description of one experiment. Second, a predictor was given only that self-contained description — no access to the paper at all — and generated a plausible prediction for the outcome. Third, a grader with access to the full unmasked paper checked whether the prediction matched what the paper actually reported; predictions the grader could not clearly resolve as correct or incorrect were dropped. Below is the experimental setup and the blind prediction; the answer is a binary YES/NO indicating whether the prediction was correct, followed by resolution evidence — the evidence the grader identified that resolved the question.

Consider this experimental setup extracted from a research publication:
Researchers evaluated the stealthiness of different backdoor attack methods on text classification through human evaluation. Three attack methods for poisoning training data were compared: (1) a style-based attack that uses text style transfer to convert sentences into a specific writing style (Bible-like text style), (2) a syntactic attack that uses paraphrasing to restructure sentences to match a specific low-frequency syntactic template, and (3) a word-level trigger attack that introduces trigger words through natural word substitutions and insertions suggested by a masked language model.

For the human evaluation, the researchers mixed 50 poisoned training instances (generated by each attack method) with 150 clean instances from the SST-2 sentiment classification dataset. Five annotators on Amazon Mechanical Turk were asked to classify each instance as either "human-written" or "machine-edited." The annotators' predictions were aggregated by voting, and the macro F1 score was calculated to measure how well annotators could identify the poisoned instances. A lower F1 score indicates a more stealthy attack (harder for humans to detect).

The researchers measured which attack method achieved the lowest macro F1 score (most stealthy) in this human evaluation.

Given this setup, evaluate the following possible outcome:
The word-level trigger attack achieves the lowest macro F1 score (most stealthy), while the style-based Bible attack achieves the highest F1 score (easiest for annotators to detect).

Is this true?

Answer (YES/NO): NO